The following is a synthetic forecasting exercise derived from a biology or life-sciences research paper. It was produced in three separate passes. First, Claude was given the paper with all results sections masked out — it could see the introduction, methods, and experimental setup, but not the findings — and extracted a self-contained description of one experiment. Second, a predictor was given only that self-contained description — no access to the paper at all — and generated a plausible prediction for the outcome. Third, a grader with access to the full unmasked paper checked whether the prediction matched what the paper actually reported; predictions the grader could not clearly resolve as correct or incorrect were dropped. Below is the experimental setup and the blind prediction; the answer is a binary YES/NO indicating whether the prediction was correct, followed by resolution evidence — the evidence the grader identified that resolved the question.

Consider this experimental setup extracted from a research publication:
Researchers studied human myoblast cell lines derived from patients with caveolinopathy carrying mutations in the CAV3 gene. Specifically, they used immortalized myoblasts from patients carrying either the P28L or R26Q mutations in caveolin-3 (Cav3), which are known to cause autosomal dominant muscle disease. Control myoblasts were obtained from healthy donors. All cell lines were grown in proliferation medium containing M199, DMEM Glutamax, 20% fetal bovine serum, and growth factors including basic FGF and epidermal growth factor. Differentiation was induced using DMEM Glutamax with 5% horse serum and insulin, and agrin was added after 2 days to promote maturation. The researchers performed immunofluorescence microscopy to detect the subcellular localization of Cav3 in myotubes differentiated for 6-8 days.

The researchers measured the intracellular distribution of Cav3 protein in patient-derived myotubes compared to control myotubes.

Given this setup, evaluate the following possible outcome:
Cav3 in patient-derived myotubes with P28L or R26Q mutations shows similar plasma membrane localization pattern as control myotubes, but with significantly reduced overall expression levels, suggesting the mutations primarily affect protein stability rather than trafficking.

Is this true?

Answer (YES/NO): NO